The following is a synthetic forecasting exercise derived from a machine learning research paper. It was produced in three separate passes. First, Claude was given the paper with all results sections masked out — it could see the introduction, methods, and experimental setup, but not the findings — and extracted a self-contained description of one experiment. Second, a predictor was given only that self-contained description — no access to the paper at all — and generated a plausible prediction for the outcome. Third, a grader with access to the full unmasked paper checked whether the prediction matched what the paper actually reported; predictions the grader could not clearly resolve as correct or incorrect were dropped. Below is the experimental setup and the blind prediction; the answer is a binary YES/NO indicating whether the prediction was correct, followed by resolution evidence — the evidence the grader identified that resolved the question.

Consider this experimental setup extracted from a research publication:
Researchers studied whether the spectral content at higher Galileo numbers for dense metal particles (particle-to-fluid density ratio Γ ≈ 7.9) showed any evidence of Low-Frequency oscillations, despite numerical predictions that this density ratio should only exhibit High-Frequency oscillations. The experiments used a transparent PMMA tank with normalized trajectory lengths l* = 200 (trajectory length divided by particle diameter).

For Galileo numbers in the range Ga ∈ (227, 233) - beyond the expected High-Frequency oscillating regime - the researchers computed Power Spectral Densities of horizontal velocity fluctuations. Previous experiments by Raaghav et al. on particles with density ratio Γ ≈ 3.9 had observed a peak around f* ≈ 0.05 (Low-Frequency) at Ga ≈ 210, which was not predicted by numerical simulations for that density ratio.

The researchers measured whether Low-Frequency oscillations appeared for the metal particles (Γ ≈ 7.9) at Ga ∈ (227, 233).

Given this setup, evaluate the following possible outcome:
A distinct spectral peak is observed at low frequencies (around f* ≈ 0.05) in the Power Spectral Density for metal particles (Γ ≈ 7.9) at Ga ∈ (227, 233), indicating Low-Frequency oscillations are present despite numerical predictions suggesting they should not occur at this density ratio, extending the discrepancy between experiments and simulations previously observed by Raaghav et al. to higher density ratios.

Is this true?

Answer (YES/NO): YES